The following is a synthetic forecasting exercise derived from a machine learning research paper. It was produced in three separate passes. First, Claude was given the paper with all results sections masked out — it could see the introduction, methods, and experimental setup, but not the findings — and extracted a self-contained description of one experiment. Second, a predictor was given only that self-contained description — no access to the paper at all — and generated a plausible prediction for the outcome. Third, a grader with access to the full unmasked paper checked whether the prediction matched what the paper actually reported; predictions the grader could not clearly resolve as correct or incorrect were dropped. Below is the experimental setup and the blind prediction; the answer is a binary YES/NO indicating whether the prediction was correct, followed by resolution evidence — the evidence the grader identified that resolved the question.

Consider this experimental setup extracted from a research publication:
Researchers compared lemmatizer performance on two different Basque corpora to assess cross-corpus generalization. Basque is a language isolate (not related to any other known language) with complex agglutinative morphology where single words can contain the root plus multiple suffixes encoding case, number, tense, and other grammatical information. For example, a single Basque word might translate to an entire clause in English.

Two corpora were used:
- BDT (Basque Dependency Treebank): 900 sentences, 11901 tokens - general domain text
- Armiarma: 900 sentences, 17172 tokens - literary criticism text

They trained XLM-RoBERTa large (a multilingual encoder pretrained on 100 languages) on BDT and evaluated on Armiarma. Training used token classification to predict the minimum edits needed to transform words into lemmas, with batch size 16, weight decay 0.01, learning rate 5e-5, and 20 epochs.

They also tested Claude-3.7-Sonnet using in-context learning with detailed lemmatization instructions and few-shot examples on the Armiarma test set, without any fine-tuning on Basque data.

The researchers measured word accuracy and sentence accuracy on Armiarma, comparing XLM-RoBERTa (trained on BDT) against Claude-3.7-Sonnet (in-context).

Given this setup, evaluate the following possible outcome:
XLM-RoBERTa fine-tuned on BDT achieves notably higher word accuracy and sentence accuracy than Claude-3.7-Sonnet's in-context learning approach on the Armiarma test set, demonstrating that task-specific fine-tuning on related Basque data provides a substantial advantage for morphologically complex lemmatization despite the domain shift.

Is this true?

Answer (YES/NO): NO